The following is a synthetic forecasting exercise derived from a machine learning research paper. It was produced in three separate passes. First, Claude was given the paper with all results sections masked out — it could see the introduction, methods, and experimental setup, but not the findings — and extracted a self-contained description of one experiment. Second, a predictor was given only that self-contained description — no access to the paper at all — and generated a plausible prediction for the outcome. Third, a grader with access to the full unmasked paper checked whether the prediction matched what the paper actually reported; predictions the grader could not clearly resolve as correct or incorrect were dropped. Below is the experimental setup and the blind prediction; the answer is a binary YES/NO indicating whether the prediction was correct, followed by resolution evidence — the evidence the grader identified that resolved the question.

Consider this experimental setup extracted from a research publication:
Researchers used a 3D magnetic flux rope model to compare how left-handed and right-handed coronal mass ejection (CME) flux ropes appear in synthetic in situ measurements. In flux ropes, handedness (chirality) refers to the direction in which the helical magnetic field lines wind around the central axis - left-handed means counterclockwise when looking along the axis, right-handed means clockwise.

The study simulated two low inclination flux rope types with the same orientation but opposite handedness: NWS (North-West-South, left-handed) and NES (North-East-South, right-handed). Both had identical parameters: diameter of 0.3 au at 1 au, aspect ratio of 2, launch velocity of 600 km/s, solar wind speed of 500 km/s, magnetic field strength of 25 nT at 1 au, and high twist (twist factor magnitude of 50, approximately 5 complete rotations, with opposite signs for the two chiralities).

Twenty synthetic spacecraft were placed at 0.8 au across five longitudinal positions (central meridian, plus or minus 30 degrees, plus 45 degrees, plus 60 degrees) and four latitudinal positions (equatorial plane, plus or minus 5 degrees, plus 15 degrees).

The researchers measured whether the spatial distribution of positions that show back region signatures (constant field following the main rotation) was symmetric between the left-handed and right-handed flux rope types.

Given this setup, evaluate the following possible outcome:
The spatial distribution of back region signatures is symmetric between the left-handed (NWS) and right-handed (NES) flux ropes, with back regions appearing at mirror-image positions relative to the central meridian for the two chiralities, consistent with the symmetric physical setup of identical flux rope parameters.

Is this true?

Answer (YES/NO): NO